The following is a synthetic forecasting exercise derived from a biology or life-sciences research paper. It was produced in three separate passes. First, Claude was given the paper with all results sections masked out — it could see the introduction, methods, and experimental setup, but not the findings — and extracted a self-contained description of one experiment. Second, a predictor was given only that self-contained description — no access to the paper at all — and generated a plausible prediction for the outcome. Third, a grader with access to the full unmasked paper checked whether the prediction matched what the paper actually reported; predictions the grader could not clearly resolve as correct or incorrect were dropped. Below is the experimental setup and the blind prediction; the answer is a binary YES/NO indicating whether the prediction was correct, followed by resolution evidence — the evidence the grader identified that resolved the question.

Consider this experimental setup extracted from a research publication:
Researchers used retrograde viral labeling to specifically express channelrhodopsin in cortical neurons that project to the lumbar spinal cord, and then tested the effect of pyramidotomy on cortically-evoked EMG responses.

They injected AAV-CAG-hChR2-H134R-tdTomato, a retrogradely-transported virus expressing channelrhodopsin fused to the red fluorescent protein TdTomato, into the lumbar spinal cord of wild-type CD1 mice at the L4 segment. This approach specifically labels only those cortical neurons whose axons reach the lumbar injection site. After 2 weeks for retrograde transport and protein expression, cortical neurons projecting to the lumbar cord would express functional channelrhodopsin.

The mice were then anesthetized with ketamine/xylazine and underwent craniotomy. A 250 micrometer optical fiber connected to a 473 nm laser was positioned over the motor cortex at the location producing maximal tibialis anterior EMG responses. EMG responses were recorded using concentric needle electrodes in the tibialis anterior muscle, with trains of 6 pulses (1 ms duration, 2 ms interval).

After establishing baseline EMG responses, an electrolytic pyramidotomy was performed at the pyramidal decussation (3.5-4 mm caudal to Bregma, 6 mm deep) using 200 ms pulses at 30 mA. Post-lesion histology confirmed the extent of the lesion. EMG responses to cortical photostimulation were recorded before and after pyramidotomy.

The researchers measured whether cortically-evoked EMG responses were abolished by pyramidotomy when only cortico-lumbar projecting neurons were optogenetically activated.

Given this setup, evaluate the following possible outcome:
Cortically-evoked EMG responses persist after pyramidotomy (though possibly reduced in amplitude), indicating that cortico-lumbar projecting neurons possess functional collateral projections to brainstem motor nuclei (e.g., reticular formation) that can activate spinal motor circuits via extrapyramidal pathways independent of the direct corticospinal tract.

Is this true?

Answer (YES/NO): NO